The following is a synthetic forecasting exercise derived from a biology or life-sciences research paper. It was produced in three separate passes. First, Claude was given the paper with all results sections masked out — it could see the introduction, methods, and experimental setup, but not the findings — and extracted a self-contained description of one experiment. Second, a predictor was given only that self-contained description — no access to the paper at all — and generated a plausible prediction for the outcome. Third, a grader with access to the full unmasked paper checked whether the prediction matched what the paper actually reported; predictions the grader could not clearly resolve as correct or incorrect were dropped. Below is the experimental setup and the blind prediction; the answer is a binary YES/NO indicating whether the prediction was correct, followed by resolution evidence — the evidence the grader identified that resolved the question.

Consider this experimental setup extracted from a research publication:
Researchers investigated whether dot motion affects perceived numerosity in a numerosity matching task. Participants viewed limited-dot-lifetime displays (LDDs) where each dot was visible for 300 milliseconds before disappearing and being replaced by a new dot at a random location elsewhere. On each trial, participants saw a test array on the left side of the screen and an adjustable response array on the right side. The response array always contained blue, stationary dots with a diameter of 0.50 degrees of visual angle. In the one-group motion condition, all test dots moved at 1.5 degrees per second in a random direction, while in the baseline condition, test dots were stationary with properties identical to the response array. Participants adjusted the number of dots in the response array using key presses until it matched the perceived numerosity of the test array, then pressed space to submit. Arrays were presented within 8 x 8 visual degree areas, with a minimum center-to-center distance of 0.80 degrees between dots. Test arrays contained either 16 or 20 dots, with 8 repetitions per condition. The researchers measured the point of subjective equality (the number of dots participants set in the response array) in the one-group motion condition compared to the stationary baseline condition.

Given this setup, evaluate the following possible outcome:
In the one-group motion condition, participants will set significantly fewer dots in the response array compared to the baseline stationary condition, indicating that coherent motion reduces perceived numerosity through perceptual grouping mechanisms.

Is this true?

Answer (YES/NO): NO